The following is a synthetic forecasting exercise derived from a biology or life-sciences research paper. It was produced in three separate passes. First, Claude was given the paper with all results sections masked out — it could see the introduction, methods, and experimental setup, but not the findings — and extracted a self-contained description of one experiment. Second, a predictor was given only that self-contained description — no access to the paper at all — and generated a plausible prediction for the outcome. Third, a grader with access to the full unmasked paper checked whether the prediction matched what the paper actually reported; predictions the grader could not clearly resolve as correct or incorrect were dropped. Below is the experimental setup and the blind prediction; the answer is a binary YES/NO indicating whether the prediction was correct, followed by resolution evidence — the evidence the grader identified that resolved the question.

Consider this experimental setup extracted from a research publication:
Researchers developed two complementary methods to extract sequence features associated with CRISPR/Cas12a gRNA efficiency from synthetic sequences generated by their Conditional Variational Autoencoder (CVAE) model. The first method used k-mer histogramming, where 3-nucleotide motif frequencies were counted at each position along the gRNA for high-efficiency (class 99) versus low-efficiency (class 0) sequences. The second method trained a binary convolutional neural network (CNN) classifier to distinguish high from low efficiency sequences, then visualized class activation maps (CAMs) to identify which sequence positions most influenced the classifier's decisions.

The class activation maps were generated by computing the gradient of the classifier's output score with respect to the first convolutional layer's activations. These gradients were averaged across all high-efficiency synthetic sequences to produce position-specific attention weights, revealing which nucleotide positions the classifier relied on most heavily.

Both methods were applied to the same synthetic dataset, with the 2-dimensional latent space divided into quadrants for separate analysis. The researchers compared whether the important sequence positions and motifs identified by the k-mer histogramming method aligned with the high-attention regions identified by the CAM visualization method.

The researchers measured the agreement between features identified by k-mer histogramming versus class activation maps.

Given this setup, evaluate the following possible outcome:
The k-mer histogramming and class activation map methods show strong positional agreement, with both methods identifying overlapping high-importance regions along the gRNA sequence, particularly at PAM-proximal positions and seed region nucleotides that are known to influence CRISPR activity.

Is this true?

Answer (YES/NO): YES